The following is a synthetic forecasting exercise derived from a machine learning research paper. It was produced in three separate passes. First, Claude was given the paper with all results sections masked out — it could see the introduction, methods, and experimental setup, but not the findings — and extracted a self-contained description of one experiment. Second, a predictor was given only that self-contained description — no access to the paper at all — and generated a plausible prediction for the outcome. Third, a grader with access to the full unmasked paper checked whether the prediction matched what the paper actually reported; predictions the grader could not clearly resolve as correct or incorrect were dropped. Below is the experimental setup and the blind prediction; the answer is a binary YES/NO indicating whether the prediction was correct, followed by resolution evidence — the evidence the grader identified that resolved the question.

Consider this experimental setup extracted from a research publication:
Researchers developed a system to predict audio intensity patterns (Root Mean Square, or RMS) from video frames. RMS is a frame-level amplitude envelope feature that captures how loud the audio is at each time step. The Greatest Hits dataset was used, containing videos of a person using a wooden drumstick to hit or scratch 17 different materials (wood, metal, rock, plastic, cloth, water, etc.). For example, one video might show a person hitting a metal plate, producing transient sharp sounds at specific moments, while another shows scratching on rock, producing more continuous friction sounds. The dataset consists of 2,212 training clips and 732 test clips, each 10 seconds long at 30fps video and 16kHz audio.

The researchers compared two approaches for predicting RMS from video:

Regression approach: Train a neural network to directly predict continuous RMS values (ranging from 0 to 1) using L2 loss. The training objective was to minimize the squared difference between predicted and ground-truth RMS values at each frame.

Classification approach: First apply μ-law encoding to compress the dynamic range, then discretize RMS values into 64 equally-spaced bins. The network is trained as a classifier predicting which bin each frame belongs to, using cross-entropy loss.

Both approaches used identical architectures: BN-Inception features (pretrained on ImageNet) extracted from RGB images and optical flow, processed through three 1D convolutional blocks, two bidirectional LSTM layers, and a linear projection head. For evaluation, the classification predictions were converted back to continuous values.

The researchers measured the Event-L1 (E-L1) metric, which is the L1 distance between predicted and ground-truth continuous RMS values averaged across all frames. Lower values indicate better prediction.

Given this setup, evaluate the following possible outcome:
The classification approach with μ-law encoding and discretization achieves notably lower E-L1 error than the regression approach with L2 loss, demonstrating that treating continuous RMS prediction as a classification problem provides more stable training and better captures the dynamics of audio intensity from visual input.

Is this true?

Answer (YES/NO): YES